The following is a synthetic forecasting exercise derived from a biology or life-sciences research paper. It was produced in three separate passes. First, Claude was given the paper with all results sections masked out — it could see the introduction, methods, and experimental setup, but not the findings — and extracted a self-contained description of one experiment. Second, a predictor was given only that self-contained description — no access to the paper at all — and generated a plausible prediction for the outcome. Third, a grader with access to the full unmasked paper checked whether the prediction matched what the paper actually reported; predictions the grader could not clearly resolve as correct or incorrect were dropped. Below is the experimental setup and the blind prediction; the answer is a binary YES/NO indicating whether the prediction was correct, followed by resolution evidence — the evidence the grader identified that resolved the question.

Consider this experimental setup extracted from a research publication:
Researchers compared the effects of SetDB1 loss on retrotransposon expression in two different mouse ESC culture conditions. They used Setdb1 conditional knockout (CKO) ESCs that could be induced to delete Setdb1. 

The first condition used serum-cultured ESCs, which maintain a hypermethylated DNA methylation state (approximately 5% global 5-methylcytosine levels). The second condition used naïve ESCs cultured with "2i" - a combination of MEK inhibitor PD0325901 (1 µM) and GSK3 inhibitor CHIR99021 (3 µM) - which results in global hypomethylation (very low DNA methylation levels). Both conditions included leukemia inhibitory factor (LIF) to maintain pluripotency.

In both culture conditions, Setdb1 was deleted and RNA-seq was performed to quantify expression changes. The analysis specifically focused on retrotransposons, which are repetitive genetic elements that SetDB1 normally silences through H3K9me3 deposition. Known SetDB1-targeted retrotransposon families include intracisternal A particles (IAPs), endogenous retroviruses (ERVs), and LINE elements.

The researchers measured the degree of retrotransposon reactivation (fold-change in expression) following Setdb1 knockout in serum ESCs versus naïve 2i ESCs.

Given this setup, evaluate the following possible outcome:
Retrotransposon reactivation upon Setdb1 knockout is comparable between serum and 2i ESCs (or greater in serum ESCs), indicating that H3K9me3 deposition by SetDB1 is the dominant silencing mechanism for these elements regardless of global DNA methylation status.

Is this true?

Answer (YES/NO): NO